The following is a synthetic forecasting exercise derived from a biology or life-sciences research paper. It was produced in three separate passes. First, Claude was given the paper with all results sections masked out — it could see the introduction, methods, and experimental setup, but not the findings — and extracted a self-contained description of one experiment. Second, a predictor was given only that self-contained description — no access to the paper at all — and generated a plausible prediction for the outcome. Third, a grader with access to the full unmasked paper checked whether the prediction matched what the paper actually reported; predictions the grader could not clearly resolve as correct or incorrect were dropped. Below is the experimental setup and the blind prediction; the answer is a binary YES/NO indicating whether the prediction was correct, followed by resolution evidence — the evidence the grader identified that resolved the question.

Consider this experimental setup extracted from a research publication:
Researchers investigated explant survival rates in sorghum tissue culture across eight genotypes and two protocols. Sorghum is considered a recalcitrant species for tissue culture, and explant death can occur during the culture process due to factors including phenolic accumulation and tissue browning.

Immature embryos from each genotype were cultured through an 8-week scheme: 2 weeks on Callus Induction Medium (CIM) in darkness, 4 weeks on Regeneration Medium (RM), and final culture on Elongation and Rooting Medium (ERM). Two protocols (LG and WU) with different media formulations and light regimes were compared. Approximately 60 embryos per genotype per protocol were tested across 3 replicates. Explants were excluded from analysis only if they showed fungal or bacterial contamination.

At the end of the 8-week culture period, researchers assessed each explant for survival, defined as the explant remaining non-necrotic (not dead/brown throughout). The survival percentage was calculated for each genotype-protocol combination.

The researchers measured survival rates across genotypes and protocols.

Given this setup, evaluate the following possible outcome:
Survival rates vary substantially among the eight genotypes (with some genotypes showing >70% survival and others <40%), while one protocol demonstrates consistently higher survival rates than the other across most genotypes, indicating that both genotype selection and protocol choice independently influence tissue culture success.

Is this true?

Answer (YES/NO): NO